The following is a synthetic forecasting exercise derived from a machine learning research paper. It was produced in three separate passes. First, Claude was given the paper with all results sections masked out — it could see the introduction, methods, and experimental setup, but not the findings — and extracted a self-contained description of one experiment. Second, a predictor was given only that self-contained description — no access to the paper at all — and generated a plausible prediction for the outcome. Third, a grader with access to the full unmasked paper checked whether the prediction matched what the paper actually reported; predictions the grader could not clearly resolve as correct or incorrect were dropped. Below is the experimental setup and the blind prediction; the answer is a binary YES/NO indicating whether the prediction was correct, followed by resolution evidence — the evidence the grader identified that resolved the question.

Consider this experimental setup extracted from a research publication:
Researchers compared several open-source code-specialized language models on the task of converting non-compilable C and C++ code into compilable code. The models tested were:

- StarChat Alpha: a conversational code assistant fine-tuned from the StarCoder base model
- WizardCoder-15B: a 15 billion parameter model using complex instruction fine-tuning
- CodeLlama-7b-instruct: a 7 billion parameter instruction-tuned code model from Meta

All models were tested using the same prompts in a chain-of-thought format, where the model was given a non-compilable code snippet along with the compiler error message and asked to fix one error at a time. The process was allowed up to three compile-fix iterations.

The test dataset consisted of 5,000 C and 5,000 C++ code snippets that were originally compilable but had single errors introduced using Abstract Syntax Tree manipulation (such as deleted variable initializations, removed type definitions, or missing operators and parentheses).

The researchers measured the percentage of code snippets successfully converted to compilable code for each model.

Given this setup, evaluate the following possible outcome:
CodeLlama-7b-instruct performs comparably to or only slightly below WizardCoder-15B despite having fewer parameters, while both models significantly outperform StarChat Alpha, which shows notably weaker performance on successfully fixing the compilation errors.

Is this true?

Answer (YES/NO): NO